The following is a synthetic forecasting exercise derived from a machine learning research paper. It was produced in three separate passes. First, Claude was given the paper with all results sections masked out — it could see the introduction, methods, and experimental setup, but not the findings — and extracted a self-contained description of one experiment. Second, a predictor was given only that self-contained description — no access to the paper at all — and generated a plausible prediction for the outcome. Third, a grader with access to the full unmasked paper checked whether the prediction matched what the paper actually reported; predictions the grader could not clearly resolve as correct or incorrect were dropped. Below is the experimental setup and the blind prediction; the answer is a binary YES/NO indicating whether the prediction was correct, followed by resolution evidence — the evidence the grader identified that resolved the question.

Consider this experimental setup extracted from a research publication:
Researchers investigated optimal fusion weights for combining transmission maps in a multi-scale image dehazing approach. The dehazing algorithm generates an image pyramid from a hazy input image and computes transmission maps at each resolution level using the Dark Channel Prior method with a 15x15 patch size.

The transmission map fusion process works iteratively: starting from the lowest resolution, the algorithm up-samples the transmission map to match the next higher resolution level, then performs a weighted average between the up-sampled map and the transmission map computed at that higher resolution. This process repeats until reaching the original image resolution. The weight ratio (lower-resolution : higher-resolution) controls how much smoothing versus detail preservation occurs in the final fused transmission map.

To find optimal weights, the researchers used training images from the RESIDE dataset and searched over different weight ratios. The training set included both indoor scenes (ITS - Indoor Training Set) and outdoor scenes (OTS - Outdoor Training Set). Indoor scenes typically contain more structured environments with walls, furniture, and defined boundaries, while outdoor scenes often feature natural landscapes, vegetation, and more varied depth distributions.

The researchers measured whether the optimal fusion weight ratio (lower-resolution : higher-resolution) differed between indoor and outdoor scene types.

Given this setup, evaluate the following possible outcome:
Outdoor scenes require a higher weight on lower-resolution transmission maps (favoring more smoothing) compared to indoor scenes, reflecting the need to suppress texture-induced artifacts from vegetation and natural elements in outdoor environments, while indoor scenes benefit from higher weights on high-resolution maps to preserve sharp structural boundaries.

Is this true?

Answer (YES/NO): YES